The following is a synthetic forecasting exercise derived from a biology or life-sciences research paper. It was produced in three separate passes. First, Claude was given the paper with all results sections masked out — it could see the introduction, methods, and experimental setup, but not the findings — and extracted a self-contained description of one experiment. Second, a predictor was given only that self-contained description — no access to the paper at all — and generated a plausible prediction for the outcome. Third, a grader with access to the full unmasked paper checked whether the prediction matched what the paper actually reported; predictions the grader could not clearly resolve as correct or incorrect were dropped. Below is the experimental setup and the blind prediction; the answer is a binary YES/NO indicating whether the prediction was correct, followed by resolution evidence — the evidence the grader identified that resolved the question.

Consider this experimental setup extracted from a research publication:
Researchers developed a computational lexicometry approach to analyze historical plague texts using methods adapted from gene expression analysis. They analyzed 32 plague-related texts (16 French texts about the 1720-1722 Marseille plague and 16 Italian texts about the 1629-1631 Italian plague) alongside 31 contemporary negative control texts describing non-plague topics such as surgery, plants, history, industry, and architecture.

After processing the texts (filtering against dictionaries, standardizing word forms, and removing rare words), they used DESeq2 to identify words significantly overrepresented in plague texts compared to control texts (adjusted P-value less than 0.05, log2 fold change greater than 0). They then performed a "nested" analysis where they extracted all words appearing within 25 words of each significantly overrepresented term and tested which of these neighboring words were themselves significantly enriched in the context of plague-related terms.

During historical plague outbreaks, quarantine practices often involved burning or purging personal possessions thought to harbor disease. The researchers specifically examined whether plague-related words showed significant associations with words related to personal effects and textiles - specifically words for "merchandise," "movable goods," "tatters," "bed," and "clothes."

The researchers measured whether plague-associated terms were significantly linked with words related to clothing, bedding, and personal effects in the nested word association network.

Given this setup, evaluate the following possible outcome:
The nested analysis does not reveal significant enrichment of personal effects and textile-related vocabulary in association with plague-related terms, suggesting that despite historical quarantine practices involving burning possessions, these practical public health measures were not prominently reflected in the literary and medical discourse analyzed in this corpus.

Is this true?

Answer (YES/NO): NO